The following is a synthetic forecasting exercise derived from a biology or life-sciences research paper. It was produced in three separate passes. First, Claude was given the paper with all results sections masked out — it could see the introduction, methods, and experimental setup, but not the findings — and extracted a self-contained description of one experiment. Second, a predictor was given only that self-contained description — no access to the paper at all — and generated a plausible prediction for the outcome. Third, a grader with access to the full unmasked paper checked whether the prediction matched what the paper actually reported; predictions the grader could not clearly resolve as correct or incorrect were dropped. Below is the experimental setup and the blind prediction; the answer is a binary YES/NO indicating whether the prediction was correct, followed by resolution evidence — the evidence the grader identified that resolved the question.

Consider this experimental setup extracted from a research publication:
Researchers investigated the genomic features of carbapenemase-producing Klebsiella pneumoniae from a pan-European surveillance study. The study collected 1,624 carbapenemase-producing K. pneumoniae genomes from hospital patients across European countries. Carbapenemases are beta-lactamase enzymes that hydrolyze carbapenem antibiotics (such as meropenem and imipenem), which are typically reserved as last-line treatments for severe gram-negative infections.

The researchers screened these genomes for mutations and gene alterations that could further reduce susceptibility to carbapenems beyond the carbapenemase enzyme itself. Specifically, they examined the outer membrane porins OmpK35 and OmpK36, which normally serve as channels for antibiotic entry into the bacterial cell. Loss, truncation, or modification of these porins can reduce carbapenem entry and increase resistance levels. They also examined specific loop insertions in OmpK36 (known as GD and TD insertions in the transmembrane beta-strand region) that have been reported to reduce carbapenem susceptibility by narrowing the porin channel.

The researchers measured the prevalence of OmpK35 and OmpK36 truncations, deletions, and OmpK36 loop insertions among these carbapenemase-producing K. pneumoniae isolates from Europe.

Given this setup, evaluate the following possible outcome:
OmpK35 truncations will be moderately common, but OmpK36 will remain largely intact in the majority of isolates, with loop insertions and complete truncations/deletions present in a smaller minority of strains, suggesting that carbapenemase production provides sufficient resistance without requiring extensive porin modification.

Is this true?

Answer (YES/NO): NO